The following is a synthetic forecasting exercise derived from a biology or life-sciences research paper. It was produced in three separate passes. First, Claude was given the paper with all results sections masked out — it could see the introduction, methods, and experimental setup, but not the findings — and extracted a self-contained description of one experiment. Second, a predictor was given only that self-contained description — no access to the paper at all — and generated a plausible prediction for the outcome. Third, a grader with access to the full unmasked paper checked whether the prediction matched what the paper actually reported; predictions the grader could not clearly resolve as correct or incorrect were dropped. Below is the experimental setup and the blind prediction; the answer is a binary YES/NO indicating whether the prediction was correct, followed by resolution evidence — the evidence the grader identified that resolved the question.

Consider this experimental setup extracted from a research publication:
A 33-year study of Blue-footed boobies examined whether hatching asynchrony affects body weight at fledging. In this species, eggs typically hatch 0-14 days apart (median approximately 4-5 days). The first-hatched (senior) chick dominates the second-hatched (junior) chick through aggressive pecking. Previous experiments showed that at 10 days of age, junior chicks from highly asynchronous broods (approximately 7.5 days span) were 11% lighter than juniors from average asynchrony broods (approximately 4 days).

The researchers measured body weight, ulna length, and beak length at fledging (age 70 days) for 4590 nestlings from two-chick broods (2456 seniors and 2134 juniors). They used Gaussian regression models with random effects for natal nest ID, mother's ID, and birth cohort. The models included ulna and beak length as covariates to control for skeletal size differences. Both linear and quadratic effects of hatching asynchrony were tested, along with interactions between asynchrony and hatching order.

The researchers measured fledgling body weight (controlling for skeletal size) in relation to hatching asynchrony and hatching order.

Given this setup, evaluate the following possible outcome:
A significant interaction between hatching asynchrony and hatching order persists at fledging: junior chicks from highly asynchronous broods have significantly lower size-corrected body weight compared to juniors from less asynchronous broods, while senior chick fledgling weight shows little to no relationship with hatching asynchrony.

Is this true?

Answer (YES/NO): NO